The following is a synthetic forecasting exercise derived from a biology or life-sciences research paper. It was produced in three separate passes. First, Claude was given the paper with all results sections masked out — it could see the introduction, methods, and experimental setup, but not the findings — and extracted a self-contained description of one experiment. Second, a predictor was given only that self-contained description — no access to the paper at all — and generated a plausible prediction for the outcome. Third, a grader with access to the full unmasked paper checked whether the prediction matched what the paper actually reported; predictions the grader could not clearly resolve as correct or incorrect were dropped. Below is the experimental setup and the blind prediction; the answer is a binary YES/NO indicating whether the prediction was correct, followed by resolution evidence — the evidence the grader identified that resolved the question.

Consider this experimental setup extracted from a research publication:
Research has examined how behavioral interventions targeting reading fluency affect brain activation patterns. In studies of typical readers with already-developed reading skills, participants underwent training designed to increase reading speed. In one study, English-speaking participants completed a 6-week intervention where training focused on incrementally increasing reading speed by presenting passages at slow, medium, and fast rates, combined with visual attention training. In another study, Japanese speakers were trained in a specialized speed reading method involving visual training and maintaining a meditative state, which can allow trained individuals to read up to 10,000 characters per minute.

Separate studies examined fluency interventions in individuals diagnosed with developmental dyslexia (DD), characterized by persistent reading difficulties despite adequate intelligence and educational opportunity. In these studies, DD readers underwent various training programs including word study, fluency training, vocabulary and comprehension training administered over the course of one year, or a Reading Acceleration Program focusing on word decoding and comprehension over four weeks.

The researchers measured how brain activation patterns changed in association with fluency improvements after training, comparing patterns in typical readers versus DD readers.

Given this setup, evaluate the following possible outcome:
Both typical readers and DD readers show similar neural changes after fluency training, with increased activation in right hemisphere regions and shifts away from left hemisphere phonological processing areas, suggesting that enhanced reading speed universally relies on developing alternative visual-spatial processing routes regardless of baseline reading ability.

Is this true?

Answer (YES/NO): NO